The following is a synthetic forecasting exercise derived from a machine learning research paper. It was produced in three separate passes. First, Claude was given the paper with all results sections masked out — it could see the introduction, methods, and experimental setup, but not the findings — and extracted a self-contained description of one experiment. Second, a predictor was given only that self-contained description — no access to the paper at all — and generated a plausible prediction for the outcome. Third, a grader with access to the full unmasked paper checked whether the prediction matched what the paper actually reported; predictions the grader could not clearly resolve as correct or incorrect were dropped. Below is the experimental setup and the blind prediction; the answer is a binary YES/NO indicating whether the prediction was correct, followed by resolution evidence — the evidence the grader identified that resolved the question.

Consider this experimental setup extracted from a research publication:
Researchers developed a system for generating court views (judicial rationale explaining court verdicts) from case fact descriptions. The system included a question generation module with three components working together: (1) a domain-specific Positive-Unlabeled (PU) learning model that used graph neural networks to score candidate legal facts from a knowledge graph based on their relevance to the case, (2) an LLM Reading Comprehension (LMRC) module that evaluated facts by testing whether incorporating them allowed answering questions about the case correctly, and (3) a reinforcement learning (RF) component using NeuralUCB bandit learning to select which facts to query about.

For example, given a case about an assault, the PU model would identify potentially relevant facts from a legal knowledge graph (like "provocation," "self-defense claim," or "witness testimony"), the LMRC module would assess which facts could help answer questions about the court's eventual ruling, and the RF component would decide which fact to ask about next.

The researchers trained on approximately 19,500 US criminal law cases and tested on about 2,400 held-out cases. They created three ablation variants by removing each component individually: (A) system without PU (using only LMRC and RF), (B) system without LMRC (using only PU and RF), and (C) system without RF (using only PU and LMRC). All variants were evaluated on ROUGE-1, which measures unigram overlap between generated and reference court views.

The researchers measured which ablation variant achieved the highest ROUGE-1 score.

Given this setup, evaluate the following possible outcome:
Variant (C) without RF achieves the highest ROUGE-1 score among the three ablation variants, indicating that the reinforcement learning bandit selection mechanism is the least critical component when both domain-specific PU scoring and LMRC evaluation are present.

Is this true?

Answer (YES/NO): YES